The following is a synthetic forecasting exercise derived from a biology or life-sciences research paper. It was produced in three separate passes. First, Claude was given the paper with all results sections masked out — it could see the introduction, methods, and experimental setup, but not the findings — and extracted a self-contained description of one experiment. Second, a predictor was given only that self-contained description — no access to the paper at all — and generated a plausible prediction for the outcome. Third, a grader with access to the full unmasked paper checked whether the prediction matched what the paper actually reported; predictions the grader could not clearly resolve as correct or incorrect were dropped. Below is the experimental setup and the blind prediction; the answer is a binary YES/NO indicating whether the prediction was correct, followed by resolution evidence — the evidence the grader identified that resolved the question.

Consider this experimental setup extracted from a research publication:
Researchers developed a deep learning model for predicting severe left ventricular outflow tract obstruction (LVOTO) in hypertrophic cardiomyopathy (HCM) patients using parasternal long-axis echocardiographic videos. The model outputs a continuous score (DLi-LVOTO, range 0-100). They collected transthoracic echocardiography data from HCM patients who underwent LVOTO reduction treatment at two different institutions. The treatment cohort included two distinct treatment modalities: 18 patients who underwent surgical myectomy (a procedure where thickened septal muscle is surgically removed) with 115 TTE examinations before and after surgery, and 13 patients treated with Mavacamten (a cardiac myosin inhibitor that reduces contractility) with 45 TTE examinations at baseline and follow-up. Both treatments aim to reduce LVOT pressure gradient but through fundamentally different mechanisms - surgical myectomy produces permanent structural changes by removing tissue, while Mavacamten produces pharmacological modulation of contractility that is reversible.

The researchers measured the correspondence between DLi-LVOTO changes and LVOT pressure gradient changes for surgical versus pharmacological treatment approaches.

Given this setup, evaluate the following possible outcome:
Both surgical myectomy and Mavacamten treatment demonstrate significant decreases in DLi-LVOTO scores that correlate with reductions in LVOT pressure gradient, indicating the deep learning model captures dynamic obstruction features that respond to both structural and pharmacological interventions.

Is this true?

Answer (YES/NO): YES